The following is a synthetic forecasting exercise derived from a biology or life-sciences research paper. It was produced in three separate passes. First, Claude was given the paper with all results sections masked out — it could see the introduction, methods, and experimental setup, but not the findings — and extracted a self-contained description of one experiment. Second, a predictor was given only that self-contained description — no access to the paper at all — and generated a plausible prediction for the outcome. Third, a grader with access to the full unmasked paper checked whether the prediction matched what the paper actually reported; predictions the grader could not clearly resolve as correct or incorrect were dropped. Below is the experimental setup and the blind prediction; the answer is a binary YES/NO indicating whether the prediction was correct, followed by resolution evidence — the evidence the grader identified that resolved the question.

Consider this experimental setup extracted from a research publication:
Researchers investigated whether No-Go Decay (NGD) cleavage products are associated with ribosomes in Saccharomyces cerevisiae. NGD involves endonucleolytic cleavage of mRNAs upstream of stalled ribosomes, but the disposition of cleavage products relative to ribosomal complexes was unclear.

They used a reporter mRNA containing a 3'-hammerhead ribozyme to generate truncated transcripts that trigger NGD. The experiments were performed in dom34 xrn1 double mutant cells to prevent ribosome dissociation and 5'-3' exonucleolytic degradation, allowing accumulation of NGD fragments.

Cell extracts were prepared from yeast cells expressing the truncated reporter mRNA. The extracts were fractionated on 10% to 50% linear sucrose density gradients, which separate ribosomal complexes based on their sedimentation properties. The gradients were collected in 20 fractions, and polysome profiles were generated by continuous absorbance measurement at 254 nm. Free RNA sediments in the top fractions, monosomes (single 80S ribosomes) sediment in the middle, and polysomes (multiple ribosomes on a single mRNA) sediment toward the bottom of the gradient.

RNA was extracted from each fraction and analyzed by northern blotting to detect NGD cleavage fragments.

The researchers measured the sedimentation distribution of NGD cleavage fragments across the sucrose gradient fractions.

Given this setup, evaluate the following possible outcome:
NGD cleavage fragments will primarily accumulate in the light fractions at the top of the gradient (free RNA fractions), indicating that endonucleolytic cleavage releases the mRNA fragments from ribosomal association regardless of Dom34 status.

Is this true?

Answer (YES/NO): NO